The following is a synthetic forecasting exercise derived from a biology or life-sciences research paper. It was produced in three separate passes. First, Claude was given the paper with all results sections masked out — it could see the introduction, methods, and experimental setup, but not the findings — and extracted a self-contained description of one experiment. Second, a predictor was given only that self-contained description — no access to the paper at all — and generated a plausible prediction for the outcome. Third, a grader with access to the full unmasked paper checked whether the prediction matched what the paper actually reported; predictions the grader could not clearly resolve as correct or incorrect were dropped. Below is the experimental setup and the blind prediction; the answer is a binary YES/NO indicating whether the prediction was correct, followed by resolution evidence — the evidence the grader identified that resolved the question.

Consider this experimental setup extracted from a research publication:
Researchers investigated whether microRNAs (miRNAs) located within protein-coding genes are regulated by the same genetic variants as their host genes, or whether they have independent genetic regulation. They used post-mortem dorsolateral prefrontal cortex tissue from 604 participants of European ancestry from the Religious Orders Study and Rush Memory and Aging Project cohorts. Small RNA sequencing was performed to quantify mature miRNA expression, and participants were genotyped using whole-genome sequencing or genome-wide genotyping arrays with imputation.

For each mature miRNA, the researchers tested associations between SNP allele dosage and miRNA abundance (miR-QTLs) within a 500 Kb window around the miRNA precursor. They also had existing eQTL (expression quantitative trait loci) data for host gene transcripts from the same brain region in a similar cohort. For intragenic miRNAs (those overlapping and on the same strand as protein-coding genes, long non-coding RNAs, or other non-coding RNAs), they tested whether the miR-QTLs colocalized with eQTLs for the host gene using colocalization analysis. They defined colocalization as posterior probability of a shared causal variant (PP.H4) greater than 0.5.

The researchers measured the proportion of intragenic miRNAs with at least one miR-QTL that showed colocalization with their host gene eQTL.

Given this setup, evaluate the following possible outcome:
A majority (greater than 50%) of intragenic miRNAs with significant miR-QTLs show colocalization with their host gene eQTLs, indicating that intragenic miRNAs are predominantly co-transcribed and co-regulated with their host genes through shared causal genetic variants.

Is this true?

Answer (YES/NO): NO